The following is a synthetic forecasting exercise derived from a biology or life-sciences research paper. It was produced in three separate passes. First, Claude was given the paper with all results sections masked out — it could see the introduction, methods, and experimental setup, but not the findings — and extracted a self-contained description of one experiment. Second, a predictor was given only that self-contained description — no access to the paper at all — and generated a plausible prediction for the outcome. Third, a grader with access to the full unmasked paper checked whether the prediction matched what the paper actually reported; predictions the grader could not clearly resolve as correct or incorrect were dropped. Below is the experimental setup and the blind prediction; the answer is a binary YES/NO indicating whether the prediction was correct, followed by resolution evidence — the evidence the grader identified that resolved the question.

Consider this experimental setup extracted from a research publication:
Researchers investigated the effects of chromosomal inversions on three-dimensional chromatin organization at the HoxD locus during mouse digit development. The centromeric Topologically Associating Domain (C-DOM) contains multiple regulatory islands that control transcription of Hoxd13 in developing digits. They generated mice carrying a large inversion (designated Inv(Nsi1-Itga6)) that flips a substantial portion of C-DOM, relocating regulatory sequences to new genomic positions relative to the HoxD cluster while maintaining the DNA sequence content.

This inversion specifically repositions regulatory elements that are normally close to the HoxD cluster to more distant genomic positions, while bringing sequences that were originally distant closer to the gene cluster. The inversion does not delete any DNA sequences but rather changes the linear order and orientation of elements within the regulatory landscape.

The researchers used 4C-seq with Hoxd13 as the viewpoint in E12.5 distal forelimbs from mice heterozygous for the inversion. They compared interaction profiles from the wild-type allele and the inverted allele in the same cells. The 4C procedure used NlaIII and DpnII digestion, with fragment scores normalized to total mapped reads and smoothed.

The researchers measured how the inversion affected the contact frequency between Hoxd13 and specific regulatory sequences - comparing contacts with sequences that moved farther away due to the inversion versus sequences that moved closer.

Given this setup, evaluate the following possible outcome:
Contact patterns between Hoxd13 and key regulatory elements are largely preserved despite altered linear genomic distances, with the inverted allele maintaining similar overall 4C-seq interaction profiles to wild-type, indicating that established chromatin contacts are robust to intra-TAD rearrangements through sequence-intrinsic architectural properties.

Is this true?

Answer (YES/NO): NO